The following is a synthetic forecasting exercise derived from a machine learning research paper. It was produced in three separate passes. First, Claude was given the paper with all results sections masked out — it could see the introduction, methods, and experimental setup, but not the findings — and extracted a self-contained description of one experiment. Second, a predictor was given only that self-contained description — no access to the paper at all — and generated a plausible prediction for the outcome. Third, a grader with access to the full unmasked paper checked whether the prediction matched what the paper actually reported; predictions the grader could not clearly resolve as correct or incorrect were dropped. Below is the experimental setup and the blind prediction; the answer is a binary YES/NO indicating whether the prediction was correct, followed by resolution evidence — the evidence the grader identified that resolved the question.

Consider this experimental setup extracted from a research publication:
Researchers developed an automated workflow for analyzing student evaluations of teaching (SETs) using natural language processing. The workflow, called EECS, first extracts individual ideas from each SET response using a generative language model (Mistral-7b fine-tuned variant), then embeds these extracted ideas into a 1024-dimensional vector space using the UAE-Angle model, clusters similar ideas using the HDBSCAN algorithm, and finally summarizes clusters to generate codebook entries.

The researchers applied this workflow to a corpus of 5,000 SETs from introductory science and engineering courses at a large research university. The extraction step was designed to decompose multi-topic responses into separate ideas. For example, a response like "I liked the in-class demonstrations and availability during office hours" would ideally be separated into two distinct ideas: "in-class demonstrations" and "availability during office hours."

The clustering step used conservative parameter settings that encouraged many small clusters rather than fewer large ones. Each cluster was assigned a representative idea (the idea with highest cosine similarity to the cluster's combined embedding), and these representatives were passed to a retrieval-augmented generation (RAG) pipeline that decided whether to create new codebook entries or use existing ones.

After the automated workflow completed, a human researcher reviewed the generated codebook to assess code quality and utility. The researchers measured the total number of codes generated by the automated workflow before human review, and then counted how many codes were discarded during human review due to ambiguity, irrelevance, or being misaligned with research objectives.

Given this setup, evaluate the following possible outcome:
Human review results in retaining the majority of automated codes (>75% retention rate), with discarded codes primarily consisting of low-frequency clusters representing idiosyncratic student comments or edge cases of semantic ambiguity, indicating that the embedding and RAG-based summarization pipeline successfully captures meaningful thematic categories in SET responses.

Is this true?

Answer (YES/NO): YES